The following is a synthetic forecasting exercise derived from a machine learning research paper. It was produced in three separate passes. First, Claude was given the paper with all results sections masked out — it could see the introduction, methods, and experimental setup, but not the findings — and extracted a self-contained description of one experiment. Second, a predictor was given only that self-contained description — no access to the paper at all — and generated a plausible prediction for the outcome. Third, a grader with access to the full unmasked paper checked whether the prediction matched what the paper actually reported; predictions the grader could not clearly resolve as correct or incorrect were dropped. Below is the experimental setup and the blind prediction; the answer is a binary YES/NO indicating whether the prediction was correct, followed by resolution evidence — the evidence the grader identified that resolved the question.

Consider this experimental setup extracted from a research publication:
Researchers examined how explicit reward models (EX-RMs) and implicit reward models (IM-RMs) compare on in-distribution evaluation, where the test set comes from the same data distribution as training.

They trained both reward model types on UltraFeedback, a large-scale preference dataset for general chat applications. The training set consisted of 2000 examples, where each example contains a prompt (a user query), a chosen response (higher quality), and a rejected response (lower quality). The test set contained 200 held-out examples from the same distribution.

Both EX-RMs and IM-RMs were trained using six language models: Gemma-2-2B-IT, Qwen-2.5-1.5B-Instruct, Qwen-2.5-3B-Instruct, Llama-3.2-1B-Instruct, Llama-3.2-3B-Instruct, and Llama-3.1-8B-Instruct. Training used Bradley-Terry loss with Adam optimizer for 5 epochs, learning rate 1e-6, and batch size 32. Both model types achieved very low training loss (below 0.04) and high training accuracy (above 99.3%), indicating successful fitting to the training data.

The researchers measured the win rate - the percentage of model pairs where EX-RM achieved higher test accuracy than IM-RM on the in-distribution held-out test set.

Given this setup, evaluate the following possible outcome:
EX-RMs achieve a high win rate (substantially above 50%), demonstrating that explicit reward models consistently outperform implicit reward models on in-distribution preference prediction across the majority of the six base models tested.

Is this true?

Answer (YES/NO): YES